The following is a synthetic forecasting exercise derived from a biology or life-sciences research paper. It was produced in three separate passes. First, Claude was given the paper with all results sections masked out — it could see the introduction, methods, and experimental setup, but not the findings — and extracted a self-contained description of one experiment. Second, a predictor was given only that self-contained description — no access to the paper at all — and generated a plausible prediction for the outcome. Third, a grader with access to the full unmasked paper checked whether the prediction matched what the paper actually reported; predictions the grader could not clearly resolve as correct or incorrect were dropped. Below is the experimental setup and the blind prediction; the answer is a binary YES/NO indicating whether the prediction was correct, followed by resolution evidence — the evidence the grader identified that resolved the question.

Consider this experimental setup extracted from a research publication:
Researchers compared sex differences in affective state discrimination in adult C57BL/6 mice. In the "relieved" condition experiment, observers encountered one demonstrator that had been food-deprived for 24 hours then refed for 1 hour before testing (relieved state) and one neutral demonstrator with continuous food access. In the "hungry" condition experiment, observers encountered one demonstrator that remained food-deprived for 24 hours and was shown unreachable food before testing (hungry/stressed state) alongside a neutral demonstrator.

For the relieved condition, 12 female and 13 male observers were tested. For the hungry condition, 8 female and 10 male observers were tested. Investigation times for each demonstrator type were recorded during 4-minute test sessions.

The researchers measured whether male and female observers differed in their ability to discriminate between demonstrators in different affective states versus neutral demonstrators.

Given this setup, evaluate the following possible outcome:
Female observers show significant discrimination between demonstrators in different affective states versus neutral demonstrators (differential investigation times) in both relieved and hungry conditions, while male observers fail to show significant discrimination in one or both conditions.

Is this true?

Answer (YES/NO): NO